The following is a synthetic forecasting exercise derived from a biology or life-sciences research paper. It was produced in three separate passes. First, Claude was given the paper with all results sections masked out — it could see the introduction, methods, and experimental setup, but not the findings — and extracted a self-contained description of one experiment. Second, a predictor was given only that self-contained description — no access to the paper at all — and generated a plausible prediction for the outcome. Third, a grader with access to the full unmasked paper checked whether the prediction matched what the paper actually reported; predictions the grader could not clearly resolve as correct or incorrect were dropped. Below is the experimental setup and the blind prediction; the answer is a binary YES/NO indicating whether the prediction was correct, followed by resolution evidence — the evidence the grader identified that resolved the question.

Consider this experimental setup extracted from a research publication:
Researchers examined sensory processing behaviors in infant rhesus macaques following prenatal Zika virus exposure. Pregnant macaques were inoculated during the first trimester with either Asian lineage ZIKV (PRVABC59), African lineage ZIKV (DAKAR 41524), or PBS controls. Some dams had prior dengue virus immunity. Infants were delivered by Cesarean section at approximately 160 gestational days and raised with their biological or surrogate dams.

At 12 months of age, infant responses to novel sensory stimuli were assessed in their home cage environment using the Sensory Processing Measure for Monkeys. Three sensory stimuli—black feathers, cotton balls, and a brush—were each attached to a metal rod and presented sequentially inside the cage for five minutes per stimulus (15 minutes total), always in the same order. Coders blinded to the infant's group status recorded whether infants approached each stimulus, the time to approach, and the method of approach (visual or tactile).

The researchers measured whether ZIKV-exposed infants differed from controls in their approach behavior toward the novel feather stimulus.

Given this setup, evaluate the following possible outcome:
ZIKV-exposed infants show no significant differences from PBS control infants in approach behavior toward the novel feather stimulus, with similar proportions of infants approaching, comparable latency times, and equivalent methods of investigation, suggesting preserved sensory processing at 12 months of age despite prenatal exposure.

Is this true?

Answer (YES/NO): NO